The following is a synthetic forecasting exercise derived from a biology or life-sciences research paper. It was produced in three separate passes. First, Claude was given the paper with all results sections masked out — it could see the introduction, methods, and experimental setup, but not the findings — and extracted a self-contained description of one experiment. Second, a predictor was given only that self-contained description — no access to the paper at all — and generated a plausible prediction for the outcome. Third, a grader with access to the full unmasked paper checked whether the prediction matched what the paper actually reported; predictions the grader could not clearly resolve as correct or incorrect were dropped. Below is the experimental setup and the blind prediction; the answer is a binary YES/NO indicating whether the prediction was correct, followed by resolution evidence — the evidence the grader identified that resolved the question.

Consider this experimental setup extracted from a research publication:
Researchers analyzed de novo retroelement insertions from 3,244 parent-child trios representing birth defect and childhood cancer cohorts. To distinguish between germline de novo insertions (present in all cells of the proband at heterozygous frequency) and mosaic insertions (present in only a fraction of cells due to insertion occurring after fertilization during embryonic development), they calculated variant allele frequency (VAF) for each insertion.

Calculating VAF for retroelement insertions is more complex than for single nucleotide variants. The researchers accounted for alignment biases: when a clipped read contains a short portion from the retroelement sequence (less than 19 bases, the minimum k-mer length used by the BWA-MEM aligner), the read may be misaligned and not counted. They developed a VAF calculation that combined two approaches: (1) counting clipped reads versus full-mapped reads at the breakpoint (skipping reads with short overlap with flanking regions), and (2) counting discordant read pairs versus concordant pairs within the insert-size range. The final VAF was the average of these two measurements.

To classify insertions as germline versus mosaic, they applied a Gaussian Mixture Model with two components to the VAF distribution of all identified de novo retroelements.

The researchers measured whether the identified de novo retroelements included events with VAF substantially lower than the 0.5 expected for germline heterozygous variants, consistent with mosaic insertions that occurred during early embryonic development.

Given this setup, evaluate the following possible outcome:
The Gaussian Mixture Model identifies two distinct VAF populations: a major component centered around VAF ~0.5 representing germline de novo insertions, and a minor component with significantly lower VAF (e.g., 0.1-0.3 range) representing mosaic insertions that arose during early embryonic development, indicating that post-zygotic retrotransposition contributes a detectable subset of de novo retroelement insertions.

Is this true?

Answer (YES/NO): YES